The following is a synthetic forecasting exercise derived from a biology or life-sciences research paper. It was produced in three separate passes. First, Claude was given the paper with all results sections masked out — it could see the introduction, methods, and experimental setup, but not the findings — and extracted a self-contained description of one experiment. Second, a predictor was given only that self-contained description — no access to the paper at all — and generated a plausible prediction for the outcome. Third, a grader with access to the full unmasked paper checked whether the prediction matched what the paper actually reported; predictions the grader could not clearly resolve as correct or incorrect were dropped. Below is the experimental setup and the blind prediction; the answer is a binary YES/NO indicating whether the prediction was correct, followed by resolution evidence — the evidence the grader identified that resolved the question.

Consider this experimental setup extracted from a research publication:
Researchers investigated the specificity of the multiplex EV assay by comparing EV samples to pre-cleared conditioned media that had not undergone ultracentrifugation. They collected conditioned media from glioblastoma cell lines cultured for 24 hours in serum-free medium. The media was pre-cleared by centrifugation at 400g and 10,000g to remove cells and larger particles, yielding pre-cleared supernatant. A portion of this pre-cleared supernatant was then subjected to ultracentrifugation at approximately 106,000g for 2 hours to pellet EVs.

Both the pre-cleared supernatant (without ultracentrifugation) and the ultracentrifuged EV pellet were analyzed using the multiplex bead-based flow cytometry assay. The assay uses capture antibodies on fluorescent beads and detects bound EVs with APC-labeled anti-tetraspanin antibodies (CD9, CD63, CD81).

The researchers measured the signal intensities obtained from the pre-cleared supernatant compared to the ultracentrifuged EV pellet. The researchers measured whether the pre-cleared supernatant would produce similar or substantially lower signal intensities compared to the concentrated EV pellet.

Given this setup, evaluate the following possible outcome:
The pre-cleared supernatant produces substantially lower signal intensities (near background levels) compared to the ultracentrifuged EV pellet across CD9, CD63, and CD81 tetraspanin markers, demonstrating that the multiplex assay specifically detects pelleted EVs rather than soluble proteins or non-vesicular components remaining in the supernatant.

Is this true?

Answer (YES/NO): YES